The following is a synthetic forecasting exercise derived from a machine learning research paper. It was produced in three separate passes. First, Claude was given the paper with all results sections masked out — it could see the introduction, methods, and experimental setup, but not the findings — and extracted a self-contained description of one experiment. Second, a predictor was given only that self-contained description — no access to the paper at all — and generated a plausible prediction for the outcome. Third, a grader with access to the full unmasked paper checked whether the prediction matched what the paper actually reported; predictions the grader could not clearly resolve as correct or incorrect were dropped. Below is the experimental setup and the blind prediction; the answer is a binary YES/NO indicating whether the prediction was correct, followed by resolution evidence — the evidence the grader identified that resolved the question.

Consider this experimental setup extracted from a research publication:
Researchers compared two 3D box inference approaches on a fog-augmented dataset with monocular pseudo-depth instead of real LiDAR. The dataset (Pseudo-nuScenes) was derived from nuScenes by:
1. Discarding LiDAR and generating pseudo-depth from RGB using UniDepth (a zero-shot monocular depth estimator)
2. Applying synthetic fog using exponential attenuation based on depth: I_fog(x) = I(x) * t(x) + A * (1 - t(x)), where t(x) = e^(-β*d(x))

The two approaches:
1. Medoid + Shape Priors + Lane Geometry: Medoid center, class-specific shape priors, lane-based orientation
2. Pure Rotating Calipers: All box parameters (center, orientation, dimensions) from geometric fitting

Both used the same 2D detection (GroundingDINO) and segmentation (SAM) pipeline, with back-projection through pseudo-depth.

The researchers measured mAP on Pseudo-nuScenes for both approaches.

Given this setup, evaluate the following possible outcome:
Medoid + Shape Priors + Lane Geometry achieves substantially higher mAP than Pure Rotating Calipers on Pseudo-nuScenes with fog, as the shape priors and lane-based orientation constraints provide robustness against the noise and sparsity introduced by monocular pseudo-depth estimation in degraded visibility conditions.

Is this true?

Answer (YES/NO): YES